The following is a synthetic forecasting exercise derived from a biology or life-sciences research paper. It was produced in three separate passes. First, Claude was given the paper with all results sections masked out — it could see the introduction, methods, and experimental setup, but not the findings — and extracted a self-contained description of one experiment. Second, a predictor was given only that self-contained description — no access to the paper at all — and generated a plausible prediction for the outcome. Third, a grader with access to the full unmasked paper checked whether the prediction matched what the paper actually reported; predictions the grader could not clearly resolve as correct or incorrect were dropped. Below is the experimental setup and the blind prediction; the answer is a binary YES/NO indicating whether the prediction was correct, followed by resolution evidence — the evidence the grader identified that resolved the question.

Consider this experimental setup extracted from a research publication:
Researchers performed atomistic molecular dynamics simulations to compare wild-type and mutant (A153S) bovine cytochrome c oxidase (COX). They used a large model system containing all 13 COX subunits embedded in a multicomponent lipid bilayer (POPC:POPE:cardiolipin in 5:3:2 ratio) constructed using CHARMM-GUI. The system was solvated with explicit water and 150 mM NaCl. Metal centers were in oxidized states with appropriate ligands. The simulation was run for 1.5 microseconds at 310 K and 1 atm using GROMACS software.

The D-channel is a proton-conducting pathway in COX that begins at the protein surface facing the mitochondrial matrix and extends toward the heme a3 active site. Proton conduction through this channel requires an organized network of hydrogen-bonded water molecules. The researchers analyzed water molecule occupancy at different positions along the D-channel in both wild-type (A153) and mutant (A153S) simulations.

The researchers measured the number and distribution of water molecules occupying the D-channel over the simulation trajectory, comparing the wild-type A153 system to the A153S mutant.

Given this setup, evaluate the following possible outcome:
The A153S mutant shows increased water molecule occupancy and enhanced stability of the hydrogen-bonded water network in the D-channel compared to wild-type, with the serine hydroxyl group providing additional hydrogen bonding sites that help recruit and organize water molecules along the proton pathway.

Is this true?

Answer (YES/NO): NO